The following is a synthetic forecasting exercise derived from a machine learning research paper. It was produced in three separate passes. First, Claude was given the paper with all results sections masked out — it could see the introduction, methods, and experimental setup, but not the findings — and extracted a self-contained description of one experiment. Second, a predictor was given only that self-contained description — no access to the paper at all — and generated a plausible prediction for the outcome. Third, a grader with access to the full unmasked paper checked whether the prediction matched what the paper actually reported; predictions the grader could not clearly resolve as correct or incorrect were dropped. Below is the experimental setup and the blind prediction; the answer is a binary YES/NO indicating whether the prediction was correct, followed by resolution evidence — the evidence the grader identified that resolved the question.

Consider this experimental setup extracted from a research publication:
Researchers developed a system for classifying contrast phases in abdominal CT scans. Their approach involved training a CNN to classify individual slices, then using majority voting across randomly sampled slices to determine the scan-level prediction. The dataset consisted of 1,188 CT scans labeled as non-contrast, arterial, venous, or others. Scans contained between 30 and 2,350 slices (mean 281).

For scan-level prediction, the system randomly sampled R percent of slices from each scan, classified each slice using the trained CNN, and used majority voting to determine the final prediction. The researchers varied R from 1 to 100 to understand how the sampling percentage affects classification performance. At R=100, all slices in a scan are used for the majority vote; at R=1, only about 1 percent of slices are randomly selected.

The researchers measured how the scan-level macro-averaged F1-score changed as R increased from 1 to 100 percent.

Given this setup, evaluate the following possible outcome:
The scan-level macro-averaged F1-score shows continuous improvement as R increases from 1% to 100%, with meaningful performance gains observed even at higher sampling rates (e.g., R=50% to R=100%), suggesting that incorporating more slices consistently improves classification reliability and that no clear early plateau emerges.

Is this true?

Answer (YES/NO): NO